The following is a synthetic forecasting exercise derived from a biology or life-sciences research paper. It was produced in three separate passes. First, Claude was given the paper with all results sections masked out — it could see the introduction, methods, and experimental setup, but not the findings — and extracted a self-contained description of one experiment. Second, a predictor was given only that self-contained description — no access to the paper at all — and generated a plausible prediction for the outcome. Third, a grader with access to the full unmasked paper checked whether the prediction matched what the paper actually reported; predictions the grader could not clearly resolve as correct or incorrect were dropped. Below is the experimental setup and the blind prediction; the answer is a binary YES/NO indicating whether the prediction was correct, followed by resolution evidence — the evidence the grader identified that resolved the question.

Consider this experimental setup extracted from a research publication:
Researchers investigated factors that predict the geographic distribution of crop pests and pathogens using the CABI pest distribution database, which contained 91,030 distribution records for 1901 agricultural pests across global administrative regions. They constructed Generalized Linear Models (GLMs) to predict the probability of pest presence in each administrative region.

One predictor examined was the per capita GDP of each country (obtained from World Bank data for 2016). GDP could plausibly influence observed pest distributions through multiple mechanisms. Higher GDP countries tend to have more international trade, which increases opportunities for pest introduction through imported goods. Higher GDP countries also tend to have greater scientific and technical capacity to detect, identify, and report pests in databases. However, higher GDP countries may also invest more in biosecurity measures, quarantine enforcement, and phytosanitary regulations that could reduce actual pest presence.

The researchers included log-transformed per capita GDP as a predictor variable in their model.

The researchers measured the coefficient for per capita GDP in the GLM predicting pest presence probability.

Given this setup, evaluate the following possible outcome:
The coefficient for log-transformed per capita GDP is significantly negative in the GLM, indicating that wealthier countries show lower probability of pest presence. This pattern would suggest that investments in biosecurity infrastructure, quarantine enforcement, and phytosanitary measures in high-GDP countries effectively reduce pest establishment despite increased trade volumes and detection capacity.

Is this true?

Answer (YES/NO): YES